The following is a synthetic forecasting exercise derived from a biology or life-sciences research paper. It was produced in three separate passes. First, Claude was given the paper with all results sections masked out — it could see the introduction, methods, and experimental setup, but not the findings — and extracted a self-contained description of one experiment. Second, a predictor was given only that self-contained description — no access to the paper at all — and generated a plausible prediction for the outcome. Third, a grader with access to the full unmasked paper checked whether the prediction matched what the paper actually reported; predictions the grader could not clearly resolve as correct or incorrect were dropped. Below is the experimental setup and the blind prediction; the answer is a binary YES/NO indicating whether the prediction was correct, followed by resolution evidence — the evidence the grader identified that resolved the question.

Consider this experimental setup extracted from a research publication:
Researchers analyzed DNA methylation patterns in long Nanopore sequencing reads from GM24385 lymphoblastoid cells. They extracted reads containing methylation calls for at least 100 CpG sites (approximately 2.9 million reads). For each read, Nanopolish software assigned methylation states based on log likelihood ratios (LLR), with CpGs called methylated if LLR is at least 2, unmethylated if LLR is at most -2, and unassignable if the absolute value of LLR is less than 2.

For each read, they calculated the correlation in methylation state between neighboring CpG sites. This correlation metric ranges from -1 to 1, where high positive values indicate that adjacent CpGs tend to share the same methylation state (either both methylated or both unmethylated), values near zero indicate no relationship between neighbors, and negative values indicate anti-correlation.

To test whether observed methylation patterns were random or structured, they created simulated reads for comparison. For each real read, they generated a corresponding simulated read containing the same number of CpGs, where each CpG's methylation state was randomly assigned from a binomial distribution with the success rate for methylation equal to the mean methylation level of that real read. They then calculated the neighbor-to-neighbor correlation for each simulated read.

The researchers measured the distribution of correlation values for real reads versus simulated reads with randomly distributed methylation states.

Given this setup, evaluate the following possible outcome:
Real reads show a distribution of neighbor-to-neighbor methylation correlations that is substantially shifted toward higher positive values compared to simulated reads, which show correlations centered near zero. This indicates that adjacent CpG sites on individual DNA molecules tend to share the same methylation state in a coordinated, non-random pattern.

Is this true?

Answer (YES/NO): YES